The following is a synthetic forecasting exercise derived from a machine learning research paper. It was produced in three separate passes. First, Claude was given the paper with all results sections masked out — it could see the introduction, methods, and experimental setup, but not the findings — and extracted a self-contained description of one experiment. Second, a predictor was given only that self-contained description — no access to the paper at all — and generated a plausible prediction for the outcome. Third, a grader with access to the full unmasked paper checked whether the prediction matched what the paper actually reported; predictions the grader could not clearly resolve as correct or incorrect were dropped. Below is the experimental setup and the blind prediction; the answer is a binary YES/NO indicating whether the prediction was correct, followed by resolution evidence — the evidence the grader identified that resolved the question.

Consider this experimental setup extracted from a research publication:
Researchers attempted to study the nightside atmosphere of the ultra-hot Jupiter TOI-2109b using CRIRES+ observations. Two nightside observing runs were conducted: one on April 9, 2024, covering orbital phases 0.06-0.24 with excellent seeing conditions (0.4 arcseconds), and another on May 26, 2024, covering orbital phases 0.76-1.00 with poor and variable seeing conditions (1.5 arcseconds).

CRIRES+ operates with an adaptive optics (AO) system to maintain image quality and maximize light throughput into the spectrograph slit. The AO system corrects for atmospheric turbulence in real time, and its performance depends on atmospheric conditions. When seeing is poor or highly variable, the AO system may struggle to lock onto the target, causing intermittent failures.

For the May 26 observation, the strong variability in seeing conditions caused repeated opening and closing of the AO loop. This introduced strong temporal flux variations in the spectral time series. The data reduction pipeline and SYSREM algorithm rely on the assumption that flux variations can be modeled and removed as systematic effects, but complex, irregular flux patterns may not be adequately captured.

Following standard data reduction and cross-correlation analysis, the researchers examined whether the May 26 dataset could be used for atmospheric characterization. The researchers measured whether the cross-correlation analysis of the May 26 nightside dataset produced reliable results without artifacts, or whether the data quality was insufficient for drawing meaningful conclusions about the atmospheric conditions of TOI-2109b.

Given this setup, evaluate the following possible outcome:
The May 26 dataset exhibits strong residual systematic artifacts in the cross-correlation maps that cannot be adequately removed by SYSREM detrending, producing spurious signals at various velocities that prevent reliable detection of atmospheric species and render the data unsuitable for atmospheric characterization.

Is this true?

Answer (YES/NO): YES